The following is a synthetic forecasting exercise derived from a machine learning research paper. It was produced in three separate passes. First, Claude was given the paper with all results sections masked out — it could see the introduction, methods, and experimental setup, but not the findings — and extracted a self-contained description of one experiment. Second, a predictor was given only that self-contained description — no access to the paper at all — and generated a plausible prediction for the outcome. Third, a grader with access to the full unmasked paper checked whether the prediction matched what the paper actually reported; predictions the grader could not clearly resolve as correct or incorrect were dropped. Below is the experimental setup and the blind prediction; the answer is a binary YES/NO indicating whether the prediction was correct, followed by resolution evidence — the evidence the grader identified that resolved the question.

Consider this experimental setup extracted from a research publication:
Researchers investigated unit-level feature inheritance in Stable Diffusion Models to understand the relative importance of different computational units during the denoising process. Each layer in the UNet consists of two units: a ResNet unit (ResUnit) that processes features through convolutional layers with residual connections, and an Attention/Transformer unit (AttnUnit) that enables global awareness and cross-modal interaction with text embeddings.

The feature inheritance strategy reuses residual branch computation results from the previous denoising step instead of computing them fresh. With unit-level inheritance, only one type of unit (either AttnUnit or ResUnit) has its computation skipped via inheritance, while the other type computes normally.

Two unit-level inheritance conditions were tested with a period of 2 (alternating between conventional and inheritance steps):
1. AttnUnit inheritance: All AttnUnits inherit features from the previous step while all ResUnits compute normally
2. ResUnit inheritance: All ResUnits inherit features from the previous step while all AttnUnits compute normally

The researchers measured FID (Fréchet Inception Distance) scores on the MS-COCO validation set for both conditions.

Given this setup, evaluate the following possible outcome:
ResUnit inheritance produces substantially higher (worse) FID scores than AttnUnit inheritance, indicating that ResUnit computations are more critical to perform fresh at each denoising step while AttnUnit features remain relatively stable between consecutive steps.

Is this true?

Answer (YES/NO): NO